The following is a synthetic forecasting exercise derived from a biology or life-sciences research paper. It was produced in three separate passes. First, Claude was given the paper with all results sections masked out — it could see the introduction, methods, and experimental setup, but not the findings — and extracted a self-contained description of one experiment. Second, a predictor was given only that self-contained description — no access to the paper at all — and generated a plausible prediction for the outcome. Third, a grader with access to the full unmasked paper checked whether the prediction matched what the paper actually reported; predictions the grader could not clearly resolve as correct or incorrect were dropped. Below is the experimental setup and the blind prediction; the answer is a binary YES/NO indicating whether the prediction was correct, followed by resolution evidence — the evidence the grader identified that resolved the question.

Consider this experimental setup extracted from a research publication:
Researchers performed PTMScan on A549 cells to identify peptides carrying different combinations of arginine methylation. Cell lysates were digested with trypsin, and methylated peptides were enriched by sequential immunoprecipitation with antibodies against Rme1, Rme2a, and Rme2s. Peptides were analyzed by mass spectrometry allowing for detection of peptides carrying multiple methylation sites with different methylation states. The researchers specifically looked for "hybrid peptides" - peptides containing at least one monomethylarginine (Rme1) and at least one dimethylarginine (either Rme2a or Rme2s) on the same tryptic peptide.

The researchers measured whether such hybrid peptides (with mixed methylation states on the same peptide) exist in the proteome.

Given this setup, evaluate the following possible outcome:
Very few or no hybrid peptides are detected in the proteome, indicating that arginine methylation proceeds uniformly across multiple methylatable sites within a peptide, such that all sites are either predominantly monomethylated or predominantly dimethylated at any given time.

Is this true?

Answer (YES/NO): NO